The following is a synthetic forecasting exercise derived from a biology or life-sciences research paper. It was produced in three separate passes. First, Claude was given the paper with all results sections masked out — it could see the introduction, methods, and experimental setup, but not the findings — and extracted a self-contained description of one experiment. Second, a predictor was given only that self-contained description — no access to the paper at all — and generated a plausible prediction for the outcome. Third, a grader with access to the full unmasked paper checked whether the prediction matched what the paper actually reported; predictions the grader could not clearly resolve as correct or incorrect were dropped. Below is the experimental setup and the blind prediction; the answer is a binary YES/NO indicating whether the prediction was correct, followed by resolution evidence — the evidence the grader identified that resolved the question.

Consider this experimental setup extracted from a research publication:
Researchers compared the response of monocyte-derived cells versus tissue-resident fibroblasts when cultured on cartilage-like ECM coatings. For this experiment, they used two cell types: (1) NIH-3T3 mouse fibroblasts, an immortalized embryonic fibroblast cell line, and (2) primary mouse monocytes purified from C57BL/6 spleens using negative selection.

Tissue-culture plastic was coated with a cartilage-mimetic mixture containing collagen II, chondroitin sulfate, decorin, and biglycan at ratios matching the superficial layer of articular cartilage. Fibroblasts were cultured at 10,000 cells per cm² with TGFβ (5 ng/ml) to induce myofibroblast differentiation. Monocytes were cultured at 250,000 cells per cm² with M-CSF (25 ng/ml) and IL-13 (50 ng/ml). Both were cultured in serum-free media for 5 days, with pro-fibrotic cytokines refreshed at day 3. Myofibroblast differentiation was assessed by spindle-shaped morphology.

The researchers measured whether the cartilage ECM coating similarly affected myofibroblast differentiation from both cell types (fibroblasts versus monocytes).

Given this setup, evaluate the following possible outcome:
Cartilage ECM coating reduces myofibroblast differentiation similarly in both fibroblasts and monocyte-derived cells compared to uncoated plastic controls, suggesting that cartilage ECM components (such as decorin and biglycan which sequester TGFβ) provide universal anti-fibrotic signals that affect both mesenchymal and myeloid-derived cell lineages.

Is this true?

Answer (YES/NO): YES